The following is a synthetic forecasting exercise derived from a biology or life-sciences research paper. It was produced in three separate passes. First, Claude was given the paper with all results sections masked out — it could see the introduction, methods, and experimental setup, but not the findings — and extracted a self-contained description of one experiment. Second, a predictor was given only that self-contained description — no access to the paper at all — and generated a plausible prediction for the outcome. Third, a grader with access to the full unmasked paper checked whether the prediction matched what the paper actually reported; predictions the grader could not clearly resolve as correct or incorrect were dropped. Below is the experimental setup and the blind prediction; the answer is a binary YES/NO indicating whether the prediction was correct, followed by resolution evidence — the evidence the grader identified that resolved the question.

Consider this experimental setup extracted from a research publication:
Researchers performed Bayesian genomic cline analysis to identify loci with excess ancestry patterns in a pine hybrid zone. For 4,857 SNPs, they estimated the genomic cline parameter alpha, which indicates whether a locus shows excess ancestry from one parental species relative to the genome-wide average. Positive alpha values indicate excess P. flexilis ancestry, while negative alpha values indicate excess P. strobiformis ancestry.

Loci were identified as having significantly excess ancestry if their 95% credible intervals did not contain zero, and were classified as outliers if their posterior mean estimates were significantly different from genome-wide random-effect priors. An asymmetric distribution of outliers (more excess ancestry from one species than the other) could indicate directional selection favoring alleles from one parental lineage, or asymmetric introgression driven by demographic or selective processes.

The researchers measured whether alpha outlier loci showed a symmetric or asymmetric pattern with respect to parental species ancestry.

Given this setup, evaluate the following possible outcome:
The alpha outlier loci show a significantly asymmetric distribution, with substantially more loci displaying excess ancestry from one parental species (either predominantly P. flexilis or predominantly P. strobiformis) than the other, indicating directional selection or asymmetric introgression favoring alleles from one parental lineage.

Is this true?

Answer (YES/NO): YES